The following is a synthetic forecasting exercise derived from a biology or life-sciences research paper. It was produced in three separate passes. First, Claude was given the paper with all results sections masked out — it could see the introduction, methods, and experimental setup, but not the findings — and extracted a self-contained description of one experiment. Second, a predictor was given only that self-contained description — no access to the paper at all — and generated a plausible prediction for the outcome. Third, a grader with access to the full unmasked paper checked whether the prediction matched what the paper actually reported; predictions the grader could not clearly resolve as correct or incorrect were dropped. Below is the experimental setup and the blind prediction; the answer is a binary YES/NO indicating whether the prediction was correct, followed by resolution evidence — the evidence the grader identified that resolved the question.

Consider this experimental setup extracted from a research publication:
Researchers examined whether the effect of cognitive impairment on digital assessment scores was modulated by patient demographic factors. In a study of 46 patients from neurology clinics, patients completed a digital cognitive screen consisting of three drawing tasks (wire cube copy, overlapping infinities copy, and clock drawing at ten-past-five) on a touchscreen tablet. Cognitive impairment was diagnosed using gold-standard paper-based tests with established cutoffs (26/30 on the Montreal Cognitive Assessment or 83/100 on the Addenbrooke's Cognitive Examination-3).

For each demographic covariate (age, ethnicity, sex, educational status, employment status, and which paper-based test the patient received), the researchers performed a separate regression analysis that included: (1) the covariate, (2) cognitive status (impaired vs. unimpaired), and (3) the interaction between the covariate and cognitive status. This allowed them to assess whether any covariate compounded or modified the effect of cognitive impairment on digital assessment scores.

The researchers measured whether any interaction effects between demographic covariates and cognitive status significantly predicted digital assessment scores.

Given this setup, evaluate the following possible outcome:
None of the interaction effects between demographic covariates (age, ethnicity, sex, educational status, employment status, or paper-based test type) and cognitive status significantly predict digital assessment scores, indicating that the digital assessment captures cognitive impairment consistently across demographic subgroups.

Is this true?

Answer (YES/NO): YES